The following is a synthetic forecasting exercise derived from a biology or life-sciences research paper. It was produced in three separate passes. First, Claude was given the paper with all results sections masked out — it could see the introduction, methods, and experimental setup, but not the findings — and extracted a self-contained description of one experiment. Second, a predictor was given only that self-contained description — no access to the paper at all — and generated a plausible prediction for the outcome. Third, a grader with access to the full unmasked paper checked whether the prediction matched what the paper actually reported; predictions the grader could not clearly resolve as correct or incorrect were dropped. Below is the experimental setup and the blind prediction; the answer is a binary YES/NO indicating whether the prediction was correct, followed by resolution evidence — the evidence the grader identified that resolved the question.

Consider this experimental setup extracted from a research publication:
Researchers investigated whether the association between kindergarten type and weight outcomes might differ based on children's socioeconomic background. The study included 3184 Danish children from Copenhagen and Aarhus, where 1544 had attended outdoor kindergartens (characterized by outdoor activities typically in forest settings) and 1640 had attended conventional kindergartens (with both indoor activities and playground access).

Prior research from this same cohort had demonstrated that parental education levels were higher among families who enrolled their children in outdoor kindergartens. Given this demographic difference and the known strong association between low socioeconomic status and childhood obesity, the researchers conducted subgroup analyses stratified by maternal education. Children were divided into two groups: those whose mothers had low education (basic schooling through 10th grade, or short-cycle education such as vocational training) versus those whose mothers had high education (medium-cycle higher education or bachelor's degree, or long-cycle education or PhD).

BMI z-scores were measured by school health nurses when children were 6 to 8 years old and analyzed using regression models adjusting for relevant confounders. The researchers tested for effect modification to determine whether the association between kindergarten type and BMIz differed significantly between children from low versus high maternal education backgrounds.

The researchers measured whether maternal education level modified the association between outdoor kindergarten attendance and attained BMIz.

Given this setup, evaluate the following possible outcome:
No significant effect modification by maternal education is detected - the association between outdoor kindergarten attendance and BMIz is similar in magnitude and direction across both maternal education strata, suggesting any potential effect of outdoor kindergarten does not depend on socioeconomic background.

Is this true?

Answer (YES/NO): YES